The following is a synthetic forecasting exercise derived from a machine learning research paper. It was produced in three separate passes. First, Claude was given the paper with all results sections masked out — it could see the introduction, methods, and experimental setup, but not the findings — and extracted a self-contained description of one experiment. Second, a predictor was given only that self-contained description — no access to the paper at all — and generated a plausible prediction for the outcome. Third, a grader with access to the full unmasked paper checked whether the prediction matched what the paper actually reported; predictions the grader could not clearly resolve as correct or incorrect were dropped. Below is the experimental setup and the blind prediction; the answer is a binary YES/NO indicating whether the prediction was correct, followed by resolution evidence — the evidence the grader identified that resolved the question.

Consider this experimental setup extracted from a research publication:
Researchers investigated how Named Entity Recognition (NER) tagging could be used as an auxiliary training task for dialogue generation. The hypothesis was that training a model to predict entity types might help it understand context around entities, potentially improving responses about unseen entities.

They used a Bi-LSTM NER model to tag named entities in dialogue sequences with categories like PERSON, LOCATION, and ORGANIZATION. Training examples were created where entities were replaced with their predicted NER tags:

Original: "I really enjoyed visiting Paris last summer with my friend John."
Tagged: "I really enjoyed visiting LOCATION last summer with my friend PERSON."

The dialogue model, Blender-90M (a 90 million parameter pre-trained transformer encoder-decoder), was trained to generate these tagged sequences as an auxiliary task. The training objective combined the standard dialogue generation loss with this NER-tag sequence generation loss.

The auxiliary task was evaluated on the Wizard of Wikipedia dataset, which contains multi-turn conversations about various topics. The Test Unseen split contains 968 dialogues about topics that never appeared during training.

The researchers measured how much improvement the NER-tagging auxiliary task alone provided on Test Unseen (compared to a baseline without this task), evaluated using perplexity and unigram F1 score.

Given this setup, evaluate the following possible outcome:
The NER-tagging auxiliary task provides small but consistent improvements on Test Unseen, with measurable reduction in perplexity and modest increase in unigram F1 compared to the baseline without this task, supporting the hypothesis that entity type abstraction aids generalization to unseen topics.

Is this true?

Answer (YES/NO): YES